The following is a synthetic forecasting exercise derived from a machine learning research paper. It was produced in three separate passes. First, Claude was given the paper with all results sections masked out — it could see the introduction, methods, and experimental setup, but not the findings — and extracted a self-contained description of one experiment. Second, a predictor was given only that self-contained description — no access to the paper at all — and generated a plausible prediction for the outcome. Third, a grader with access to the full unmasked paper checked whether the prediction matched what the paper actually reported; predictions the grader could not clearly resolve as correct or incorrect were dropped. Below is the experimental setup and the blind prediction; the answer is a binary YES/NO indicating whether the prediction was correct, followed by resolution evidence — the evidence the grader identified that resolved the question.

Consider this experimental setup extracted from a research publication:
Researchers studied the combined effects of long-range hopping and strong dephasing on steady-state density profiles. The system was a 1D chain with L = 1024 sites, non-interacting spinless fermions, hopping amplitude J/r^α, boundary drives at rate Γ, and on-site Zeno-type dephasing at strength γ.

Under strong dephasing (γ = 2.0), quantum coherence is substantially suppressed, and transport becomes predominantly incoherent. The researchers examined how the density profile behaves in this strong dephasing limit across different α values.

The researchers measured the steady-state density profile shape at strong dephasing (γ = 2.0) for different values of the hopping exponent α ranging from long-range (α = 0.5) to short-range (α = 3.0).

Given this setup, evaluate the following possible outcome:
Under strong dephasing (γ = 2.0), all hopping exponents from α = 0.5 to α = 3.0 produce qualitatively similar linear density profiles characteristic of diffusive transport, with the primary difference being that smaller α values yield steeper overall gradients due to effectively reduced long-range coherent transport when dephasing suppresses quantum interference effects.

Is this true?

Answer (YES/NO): NO